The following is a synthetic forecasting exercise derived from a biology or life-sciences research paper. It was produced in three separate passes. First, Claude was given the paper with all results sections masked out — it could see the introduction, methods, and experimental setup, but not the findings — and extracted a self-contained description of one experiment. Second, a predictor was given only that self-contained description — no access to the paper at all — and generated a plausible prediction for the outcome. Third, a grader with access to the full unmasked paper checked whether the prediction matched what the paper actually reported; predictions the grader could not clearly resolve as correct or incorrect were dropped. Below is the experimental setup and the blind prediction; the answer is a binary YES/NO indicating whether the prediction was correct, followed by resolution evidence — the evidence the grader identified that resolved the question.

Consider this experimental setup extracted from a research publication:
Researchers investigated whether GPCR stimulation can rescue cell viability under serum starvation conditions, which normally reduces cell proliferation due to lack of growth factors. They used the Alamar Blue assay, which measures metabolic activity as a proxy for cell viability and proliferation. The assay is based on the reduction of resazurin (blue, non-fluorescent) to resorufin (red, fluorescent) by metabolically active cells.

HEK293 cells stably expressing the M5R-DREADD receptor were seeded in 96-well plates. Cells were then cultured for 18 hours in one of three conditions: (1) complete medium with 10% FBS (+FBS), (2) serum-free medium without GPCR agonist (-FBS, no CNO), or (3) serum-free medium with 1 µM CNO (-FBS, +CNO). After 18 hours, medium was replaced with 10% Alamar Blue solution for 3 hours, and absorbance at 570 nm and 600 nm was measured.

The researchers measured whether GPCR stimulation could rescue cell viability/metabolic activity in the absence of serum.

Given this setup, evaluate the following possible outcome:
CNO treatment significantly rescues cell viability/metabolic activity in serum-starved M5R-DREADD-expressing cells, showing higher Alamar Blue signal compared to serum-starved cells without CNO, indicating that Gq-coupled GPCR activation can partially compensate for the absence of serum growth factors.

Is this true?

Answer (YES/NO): YES